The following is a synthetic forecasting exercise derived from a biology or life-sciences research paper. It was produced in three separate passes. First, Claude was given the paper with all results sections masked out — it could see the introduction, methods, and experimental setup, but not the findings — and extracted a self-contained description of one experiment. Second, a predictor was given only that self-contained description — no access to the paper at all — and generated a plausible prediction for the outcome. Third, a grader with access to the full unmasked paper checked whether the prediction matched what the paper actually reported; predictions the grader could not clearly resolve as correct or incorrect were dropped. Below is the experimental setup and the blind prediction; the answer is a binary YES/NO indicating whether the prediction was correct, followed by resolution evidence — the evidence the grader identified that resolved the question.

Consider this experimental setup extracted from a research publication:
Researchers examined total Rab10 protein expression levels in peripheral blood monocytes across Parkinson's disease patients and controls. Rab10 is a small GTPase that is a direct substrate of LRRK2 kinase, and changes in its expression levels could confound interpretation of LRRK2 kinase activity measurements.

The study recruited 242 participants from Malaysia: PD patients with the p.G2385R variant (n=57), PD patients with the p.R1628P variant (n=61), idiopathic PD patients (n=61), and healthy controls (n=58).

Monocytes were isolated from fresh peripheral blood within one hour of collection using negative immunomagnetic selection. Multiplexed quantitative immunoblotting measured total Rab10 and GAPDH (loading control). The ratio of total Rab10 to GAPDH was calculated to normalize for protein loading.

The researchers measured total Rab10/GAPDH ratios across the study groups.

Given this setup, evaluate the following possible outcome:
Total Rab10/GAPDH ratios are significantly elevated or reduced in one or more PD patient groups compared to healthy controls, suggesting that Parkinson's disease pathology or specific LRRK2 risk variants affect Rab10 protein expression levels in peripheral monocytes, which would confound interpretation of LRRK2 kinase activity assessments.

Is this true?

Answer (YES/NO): NO